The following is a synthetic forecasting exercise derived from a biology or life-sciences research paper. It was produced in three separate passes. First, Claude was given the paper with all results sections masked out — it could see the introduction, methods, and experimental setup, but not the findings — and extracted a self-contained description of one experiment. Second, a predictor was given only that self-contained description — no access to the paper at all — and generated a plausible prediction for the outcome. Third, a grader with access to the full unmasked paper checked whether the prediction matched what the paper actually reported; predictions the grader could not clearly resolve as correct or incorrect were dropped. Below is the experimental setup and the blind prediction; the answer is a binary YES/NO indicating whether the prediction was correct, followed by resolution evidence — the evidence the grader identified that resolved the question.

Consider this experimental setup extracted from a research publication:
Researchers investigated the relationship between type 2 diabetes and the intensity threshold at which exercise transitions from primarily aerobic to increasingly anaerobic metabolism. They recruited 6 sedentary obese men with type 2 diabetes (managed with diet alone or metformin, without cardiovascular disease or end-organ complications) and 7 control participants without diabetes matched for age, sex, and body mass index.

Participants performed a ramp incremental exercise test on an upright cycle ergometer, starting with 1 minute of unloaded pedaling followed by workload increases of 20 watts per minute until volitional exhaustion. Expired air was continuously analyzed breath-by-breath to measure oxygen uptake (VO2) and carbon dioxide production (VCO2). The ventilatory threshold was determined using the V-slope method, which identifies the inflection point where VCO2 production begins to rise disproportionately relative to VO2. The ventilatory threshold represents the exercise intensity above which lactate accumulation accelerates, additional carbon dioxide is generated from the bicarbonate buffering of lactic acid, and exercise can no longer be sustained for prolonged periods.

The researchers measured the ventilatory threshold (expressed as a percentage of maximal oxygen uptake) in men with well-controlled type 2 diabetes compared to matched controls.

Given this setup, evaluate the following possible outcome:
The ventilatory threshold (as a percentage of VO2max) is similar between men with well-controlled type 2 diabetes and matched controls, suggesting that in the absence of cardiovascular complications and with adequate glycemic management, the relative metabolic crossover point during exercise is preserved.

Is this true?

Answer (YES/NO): YES